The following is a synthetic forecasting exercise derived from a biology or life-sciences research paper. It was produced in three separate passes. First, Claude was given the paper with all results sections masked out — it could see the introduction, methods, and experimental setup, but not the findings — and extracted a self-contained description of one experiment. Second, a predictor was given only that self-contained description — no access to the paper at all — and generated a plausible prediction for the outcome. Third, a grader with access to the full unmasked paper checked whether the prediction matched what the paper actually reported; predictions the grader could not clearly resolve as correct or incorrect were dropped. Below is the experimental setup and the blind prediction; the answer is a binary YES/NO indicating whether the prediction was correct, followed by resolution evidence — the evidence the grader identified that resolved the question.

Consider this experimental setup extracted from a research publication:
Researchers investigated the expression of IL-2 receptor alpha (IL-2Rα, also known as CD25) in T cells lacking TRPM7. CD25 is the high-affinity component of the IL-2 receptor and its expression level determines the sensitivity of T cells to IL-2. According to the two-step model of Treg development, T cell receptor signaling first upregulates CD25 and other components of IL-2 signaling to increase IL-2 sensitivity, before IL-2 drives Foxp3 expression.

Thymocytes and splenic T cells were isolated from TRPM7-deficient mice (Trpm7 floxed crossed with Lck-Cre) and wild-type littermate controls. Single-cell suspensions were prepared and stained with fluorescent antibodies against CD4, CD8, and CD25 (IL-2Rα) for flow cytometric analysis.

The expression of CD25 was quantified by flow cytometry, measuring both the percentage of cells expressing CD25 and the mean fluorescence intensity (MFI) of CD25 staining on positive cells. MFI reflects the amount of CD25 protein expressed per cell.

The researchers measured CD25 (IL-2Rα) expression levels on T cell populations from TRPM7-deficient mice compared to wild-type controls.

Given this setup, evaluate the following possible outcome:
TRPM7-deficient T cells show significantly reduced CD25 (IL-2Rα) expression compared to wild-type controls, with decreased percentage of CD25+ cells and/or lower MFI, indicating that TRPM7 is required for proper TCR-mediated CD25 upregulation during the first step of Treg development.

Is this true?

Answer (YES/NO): NO